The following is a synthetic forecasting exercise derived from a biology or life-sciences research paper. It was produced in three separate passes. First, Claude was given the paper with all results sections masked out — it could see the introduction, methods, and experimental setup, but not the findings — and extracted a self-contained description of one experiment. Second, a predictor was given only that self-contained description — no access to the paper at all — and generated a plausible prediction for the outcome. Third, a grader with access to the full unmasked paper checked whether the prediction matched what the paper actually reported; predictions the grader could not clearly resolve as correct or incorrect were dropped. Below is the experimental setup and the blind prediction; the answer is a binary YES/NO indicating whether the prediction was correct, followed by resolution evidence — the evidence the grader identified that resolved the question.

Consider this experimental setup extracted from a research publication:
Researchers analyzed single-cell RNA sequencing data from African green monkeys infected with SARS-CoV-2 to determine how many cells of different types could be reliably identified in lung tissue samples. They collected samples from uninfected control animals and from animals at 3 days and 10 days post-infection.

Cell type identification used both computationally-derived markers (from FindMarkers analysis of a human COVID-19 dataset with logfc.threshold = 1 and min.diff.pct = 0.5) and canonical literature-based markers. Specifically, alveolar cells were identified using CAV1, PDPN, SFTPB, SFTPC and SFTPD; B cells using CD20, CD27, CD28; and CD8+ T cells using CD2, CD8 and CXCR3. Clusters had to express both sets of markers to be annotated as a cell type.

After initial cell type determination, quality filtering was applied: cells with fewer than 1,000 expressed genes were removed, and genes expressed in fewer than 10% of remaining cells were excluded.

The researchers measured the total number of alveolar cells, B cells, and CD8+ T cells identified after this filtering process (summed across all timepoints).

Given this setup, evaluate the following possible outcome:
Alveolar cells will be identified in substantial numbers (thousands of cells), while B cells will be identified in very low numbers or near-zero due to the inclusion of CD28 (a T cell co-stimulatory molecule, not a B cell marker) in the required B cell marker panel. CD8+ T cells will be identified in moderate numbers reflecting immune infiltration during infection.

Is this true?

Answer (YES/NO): NO